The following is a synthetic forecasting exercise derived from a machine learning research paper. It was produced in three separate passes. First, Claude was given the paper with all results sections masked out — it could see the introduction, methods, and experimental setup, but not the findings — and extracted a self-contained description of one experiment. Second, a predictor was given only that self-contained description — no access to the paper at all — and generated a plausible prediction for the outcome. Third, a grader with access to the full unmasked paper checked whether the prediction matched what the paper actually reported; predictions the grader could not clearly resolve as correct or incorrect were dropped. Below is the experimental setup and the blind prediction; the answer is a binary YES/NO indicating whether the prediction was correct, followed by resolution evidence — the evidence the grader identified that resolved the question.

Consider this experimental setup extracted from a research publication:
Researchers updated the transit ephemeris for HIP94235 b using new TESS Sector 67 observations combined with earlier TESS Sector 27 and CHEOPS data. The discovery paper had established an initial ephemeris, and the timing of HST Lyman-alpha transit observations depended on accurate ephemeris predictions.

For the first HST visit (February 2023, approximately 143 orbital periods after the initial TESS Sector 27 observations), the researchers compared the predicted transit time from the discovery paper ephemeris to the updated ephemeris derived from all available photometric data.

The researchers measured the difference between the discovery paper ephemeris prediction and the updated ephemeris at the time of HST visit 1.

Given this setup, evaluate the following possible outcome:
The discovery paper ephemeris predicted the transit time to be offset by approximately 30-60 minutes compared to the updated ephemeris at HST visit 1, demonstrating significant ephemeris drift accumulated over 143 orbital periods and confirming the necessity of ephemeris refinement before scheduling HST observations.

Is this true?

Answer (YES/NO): NO